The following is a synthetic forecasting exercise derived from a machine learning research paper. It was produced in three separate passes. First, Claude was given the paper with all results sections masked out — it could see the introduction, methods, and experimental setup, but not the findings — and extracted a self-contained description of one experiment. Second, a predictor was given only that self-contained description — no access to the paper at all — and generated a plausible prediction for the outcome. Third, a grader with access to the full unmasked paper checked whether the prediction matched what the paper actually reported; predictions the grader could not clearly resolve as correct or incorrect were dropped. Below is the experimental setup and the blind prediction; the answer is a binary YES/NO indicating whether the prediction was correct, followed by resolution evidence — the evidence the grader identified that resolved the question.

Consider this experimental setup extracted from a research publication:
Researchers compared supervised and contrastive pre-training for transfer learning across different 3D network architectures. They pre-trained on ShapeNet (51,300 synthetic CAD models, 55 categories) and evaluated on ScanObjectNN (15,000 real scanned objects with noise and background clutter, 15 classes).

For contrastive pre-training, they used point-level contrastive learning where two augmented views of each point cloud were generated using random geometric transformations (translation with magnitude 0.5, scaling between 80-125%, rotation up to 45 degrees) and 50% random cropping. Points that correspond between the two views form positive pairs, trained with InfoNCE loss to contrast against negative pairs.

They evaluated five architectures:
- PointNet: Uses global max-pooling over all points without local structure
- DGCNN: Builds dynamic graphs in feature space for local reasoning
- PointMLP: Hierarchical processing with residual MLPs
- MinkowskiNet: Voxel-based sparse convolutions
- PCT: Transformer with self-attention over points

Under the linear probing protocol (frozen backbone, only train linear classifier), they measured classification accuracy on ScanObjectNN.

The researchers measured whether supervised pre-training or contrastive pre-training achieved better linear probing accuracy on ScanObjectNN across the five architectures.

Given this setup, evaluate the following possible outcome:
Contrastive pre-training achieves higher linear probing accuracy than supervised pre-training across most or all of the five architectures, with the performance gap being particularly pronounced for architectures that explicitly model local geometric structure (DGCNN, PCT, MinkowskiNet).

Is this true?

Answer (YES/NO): NO